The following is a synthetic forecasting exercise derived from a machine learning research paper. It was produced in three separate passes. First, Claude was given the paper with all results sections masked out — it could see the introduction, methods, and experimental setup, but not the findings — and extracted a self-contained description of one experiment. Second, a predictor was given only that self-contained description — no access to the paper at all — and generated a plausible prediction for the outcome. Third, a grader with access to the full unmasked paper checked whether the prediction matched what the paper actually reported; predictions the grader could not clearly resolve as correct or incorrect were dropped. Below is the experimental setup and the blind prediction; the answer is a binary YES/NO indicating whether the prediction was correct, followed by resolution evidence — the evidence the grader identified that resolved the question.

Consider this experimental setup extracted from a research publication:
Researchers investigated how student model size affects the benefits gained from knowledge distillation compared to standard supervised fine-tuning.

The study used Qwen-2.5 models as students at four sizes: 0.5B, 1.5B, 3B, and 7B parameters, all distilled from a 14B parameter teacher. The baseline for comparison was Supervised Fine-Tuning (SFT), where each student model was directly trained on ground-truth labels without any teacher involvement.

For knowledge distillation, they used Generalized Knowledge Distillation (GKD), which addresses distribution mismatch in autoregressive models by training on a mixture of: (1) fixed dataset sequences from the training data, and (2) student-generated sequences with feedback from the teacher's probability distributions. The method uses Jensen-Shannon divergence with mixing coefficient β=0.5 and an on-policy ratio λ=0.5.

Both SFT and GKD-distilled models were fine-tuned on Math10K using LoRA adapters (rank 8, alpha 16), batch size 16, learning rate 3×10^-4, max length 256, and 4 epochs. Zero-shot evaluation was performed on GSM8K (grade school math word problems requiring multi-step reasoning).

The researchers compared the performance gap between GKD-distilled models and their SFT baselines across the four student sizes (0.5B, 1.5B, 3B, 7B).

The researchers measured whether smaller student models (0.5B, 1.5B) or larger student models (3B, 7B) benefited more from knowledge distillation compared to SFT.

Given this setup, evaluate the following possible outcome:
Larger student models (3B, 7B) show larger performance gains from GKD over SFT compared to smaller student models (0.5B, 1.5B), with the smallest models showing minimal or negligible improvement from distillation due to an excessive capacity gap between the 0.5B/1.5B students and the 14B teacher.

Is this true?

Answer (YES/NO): NO